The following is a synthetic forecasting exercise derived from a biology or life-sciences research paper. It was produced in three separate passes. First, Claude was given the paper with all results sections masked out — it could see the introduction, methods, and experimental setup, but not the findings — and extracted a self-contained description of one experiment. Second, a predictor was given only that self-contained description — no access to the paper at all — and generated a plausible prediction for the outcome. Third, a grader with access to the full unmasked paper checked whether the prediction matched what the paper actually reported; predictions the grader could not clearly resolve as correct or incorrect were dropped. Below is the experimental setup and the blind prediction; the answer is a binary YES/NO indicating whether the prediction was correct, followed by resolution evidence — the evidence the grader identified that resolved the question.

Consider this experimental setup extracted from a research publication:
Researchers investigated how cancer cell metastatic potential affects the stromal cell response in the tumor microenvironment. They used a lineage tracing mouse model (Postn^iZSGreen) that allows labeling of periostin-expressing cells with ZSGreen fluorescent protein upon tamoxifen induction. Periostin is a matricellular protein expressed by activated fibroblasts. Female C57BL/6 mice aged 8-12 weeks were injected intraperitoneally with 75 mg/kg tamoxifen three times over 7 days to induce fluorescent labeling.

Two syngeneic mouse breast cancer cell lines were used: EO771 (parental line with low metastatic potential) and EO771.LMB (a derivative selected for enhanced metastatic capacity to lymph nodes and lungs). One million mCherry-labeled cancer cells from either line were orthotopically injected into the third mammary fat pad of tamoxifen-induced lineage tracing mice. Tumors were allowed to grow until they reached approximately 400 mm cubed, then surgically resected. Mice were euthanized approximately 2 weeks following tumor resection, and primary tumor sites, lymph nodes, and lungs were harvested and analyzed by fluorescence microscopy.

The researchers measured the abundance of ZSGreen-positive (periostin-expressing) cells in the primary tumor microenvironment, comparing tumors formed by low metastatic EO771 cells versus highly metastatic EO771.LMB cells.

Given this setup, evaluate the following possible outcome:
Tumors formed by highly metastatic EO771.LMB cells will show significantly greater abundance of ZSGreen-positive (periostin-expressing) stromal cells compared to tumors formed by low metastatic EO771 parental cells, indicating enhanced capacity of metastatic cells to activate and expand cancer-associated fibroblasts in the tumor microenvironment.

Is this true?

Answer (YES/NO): YES